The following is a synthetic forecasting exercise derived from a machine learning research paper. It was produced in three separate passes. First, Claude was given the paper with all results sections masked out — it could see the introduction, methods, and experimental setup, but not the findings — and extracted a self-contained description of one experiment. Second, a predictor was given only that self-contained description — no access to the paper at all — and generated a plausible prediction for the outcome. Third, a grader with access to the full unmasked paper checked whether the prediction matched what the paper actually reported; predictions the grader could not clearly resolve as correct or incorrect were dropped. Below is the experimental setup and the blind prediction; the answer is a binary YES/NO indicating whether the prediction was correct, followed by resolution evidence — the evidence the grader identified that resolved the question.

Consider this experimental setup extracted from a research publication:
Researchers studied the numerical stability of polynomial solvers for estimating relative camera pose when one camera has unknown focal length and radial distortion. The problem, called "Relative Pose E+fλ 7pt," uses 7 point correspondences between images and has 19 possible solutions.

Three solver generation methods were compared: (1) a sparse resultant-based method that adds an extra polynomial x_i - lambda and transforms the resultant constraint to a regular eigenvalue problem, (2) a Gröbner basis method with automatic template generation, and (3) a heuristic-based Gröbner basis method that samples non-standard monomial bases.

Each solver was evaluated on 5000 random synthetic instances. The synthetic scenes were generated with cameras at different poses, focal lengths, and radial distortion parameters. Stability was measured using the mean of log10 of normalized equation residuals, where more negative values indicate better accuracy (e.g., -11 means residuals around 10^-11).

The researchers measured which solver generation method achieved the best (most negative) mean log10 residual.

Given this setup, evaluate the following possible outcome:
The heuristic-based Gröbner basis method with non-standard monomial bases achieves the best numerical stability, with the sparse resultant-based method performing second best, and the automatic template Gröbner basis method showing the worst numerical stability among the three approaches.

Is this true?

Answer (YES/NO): NO